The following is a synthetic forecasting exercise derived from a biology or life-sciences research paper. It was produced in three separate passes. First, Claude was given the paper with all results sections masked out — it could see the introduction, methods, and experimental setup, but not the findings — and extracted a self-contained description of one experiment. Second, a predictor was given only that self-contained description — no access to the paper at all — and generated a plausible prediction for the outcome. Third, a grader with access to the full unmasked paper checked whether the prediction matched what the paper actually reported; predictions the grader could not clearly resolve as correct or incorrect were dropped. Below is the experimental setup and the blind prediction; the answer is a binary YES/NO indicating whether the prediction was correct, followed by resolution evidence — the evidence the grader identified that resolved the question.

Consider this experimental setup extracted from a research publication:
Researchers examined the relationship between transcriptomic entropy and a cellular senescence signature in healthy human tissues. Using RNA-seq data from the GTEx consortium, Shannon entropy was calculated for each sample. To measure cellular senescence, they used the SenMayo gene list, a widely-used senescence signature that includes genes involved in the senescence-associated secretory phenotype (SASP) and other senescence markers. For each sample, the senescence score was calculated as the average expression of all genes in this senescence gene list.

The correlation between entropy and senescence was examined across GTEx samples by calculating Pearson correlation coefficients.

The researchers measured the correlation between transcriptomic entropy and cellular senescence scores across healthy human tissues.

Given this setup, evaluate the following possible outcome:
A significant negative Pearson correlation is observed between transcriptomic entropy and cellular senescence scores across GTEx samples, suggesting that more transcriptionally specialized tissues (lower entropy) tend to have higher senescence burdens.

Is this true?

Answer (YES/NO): NO